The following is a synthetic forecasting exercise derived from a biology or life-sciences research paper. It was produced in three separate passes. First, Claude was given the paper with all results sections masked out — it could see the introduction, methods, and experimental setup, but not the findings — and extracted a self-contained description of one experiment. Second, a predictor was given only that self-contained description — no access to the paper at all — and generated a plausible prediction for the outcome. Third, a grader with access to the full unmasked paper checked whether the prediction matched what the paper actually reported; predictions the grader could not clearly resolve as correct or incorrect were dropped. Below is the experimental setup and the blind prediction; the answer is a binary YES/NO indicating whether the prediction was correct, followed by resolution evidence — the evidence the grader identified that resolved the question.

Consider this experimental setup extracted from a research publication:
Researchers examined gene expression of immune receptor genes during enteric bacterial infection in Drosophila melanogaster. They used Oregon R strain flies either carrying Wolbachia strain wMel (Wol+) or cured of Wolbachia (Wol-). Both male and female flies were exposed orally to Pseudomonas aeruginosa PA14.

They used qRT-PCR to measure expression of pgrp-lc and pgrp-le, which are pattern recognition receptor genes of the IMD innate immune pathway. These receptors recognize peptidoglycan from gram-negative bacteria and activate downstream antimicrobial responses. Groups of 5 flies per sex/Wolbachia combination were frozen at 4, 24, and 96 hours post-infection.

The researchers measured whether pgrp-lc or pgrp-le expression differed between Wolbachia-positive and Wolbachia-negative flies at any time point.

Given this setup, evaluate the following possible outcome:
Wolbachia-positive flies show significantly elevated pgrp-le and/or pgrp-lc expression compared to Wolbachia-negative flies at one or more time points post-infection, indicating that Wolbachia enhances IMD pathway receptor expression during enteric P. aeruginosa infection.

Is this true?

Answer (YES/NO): YES